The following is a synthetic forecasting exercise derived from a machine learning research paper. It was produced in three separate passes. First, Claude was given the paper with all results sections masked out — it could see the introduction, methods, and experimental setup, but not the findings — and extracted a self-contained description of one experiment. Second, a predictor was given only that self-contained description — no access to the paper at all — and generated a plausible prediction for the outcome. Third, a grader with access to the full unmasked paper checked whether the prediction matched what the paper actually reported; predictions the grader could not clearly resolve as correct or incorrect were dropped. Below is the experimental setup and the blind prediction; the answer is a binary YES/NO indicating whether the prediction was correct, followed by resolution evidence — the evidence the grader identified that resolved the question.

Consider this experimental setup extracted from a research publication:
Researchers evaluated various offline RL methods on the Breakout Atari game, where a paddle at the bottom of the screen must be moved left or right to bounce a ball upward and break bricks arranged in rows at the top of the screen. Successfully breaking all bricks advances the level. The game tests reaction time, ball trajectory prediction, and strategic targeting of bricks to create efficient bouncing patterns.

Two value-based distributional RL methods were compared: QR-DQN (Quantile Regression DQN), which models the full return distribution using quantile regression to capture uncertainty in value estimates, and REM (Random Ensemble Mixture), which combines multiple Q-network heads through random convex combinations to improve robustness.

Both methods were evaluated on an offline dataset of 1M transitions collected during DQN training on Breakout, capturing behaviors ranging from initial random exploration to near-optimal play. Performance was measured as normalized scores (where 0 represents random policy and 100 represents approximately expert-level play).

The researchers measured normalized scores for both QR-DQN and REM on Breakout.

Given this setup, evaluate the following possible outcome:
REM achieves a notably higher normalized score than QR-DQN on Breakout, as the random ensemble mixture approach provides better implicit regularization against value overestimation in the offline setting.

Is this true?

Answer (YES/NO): NO